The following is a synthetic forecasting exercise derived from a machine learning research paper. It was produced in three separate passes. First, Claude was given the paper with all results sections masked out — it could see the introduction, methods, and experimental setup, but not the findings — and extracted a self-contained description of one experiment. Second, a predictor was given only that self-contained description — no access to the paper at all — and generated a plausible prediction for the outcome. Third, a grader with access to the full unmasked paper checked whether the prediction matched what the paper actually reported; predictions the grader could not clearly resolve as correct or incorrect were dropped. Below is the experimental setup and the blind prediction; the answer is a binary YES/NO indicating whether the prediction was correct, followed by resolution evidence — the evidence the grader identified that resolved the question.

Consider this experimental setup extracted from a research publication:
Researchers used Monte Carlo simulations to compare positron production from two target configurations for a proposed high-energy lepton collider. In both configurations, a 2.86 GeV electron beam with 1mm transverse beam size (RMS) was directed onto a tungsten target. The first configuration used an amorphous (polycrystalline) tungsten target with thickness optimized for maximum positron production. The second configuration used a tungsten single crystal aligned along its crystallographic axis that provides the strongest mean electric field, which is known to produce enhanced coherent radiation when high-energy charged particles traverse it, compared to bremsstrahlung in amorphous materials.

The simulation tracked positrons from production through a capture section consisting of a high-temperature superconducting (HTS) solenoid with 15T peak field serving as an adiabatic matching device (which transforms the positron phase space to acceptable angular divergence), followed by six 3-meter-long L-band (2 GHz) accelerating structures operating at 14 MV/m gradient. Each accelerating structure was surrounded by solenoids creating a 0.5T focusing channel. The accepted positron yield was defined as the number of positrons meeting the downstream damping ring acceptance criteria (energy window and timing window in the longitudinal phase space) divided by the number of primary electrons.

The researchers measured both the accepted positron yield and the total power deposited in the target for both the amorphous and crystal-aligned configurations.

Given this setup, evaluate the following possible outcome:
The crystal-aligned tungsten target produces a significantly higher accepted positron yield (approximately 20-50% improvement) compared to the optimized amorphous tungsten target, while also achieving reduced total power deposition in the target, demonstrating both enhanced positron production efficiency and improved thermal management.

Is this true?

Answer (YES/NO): NO